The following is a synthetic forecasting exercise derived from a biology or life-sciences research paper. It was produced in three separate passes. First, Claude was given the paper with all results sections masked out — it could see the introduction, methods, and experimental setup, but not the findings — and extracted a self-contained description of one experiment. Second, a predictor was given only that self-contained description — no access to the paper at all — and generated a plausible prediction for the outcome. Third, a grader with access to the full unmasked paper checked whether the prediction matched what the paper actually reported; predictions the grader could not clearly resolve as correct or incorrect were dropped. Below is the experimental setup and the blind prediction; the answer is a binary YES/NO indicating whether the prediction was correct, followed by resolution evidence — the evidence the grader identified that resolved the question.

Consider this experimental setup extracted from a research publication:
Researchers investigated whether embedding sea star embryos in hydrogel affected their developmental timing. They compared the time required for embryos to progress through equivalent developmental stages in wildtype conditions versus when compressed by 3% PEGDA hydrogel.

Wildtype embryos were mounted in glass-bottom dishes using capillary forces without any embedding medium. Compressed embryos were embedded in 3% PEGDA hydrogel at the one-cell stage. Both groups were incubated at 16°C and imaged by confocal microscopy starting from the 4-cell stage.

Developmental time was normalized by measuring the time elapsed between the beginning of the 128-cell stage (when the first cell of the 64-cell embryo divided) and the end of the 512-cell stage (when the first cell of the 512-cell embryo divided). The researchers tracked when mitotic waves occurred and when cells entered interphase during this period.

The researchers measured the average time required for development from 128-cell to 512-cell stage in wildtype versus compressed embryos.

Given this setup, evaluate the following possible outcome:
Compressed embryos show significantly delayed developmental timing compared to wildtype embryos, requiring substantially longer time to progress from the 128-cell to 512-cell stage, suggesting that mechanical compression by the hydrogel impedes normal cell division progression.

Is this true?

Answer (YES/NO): NO